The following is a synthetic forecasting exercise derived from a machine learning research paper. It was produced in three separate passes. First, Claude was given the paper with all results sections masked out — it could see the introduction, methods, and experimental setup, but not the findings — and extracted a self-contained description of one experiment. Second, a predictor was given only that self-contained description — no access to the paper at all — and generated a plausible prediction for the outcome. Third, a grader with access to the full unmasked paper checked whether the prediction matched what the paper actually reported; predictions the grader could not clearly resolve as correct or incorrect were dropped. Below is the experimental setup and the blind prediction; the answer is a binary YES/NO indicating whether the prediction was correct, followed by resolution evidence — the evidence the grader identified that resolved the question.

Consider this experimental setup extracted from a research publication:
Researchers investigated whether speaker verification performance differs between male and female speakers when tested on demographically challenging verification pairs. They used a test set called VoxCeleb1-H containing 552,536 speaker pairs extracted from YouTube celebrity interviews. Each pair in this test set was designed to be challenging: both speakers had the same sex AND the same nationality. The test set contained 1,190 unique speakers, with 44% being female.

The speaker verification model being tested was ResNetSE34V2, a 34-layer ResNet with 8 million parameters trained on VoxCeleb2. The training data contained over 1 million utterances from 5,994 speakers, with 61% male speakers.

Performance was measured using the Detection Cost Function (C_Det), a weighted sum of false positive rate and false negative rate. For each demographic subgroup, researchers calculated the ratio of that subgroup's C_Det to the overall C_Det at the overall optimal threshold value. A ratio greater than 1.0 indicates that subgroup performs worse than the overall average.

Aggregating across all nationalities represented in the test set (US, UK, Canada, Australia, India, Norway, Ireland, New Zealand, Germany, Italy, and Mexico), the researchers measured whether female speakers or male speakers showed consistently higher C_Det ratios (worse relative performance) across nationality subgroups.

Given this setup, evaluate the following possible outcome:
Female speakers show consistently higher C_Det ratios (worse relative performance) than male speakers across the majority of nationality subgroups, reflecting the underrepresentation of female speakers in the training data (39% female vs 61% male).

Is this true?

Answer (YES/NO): YES